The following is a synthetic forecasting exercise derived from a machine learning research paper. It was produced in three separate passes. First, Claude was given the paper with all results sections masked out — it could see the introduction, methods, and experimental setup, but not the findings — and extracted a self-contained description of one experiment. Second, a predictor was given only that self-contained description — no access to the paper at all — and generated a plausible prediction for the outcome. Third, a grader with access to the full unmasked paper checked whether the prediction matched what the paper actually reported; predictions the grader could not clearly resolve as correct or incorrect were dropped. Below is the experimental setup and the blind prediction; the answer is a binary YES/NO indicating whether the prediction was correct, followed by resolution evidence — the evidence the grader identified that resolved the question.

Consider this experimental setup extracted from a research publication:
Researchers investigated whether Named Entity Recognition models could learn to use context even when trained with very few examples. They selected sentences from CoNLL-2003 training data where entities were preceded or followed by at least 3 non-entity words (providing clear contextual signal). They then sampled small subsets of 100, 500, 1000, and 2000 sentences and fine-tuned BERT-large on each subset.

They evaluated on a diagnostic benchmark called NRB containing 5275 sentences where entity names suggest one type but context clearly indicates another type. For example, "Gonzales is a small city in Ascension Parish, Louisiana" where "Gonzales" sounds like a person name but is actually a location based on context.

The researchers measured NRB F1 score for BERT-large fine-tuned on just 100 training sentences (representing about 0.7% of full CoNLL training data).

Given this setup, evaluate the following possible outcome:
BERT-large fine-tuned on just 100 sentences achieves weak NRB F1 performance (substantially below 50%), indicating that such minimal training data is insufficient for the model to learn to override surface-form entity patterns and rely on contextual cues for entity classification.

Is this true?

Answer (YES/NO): YES